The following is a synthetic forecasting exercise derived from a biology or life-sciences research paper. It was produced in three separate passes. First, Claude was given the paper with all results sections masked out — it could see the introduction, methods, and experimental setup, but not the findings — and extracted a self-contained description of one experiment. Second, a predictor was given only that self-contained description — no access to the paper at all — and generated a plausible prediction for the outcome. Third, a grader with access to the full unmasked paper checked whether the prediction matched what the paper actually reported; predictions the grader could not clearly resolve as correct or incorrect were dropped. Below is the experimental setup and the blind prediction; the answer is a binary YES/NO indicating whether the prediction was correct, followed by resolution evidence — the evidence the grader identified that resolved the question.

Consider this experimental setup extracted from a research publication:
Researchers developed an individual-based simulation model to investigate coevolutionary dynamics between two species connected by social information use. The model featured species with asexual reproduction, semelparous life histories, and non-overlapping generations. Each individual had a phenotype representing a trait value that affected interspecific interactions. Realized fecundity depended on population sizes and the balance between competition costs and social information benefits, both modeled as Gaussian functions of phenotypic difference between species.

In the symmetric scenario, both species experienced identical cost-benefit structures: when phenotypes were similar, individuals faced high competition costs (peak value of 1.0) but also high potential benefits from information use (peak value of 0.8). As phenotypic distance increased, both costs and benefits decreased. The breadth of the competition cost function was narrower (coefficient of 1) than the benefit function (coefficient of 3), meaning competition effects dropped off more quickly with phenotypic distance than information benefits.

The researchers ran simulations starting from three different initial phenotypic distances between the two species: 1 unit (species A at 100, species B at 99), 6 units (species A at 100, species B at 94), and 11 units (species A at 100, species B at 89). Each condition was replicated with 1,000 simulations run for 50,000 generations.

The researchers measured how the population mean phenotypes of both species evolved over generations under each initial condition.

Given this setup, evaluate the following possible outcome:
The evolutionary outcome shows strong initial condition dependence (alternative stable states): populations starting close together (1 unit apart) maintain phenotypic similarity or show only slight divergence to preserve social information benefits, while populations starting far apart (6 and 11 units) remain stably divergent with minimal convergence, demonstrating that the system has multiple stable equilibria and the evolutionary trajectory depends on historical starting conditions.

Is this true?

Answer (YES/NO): NO